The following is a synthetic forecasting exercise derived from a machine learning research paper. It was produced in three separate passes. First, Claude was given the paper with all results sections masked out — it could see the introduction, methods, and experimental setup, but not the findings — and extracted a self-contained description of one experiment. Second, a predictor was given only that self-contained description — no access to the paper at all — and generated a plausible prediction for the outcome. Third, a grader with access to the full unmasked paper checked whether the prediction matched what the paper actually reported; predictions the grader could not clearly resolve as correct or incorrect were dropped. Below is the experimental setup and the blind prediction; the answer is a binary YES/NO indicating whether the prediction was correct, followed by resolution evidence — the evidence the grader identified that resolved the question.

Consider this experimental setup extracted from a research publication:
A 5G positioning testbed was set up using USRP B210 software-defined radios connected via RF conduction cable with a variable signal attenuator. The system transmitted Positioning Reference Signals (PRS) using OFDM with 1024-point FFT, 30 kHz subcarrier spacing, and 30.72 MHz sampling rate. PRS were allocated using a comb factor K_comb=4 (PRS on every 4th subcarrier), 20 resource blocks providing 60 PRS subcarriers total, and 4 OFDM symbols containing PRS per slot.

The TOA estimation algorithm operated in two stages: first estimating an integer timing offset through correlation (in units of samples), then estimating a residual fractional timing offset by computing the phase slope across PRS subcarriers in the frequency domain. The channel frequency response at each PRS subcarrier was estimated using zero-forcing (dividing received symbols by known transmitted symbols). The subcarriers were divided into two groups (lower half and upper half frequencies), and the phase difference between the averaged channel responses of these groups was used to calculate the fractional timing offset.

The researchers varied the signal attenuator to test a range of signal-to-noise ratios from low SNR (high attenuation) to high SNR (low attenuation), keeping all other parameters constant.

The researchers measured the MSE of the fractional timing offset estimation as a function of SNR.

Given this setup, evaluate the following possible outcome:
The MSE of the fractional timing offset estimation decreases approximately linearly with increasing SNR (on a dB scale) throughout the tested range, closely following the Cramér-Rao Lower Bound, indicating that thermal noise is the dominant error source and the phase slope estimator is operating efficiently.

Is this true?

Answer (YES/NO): NO